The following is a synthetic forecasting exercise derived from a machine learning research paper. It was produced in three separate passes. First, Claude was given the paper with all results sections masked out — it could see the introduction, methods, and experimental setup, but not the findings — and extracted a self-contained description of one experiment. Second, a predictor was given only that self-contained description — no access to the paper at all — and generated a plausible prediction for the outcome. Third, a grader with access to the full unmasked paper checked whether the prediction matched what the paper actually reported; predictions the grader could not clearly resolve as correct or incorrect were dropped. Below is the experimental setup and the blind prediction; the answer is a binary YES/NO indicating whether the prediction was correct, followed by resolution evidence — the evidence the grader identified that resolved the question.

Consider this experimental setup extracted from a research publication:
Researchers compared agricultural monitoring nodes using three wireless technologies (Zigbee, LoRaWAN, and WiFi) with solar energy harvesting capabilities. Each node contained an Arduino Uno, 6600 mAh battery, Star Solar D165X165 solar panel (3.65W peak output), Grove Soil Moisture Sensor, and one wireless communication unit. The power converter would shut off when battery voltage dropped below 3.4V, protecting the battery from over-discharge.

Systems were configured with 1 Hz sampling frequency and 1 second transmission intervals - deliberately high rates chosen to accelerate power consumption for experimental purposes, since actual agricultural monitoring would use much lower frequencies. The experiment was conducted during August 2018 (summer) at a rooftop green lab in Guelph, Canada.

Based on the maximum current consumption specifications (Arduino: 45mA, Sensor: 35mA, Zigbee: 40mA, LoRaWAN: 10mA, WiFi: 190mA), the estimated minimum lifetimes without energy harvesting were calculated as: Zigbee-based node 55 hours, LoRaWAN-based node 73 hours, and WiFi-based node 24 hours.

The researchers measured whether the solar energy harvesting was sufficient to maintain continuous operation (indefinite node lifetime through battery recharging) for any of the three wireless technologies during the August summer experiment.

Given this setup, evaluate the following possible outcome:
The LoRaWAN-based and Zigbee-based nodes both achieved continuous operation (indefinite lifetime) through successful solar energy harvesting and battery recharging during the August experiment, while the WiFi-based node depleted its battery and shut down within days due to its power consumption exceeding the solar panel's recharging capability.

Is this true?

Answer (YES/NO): NO